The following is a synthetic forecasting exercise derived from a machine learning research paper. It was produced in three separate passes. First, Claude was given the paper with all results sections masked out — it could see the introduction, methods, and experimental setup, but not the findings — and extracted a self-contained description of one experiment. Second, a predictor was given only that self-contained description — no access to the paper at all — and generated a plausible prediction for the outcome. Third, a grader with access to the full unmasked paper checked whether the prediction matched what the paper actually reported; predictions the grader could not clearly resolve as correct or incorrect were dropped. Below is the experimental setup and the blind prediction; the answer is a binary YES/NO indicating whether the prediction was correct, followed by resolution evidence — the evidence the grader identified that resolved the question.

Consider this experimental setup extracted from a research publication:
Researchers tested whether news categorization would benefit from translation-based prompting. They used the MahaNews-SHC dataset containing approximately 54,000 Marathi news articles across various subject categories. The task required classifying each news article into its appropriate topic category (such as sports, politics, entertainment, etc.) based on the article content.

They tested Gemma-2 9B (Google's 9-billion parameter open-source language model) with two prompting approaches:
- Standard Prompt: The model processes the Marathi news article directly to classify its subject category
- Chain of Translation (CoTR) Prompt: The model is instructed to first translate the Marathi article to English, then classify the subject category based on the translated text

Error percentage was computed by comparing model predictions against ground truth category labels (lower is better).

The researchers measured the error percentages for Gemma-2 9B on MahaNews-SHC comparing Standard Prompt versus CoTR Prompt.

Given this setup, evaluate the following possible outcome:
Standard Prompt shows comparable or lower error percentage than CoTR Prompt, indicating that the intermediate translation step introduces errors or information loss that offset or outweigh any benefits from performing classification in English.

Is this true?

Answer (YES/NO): YES